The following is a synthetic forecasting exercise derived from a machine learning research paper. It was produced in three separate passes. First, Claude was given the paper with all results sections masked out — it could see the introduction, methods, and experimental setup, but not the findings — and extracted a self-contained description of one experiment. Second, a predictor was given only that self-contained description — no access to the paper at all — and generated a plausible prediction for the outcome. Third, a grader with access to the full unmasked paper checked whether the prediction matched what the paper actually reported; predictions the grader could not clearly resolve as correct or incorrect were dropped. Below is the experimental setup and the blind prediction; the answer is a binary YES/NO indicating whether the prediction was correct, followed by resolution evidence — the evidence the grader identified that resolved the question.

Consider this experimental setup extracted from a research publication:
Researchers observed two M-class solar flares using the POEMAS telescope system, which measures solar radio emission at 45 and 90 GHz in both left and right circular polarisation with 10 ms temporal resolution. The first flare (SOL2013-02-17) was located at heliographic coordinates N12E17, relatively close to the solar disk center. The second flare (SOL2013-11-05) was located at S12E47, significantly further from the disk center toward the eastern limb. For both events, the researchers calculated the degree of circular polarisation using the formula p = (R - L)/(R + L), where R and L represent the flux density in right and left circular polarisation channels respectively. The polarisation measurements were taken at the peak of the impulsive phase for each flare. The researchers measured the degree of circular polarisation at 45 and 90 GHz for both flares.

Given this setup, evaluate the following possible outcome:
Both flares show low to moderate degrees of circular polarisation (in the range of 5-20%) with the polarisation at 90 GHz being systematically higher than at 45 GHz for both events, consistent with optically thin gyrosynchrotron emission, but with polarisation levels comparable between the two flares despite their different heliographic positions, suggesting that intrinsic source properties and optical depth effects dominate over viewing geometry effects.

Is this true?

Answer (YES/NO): NO